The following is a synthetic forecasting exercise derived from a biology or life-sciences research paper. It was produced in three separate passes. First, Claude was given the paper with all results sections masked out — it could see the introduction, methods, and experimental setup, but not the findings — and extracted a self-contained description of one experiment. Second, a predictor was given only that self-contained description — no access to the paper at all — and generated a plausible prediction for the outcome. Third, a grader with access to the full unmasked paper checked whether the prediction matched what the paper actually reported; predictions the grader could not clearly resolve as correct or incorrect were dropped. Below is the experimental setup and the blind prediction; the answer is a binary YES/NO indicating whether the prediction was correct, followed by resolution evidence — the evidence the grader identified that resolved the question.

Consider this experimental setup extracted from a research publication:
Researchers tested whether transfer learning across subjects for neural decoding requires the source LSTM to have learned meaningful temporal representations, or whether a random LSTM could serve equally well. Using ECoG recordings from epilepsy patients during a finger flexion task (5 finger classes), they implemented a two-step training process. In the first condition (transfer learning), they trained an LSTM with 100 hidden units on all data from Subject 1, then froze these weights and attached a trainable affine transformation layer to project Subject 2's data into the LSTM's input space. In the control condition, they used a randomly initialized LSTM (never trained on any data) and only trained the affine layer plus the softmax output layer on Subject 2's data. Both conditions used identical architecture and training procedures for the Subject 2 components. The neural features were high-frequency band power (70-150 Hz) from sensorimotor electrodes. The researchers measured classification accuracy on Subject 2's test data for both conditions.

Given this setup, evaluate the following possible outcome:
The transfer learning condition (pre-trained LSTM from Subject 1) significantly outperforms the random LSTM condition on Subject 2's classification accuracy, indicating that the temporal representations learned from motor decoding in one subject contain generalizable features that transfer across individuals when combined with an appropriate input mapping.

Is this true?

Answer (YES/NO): YES